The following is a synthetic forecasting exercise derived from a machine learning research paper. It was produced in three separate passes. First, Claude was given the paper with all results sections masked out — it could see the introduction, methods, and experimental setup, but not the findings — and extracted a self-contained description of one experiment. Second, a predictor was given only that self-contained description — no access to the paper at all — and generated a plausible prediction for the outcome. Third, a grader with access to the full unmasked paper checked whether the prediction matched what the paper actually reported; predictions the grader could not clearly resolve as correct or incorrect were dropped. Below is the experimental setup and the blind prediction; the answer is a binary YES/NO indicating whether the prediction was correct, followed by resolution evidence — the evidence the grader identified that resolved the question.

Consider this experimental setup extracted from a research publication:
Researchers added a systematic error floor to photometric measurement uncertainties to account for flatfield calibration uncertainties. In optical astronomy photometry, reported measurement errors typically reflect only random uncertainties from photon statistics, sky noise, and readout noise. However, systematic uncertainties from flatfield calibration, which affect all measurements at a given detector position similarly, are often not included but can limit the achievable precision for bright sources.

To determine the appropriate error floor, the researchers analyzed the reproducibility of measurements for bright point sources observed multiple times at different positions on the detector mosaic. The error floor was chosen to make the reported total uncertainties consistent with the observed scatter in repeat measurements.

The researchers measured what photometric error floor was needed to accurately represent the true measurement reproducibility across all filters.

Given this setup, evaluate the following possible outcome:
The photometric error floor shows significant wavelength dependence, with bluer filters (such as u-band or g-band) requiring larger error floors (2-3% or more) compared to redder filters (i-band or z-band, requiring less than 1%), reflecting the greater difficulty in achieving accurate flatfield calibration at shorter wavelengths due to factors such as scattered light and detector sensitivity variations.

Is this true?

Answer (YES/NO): NO